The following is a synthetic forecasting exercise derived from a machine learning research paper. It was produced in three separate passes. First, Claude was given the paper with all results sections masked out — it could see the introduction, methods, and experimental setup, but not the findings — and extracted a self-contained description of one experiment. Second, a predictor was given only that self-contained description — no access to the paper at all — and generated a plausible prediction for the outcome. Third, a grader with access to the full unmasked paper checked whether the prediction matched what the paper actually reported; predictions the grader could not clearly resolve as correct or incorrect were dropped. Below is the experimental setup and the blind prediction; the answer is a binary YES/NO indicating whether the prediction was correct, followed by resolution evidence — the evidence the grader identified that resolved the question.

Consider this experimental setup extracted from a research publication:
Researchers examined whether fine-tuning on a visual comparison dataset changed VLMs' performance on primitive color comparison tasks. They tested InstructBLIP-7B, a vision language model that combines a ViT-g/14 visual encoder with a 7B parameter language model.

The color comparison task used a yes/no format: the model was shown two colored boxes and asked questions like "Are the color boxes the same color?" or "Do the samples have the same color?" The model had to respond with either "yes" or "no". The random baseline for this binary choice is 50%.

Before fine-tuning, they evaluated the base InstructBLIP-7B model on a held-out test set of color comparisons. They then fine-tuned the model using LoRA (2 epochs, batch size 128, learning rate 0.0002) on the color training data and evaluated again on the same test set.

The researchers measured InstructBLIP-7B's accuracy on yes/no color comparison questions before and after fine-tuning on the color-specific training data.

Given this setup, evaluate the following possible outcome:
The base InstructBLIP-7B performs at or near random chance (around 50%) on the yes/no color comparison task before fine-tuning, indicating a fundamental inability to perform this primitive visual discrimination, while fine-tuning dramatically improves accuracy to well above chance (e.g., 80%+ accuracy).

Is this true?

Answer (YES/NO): YES